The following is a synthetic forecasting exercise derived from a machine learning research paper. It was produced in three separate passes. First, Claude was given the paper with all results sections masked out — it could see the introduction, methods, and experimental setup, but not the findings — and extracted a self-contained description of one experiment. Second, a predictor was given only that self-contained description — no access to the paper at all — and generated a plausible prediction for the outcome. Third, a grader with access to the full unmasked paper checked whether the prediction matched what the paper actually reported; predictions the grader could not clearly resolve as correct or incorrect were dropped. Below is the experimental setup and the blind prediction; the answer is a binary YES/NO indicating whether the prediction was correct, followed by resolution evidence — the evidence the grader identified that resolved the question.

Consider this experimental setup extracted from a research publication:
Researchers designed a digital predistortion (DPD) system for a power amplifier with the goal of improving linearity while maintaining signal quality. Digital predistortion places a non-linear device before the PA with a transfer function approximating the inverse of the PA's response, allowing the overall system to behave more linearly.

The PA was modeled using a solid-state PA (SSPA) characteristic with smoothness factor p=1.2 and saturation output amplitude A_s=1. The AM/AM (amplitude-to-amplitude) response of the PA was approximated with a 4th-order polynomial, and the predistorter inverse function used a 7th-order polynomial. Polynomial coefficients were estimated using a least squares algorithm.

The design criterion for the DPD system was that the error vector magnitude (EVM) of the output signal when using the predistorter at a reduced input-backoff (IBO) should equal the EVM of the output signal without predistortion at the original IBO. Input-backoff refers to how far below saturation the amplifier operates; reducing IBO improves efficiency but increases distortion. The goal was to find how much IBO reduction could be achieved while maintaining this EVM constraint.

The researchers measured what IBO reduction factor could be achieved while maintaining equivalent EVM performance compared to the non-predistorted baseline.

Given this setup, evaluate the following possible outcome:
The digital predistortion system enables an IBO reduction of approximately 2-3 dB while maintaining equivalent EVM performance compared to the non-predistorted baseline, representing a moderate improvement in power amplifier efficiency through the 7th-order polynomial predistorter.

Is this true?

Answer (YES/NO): YES